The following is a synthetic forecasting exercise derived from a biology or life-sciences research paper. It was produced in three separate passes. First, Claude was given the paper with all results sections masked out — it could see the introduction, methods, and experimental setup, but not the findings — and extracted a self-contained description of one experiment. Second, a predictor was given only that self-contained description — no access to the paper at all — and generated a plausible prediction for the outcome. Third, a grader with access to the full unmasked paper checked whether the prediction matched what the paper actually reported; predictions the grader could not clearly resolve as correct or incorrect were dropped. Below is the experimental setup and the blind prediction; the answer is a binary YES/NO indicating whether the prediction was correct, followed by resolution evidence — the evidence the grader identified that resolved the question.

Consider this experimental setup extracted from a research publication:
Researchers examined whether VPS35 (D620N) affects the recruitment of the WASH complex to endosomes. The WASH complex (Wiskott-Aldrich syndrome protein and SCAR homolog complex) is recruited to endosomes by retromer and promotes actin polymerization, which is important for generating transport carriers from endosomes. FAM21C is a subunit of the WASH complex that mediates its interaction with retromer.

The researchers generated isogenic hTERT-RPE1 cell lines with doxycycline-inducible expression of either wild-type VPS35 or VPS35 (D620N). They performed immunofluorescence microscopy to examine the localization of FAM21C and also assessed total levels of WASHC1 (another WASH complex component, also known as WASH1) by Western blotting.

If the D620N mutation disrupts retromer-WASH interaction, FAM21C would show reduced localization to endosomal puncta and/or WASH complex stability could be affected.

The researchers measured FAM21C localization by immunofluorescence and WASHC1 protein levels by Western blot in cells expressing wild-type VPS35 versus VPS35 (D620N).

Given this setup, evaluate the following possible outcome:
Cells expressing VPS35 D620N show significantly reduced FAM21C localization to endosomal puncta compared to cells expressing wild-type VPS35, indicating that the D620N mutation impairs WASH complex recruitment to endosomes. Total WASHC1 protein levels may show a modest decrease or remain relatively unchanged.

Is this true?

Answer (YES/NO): NO